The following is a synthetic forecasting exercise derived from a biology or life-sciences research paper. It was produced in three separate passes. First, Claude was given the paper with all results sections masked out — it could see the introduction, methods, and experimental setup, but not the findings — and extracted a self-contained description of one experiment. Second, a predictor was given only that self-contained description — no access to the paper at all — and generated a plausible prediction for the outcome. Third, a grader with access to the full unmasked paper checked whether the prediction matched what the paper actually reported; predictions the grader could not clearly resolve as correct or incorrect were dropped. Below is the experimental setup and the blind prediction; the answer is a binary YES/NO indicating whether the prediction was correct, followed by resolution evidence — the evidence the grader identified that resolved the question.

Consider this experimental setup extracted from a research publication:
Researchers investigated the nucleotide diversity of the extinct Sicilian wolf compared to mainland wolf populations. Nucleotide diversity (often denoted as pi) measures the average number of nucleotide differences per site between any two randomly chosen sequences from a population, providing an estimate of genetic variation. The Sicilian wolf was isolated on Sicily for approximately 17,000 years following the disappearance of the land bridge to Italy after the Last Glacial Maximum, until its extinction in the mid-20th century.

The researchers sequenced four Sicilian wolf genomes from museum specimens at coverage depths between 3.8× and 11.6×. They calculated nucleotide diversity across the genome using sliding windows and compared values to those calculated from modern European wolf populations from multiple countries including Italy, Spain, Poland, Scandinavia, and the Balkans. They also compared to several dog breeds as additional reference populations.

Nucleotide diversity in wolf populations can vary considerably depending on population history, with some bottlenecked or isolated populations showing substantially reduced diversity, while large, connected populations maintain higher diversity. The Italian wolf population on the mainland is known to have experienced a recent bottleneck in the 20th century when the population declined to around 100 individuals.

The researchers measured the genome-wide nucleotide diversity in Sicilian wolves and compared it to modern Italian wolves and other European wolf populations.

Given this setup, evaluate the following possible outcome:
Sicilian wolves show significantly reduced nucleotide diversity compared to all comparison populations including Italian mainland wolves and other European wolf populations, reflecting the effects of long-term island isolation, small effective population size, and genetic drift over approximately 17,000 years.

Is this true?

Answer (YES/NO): YES